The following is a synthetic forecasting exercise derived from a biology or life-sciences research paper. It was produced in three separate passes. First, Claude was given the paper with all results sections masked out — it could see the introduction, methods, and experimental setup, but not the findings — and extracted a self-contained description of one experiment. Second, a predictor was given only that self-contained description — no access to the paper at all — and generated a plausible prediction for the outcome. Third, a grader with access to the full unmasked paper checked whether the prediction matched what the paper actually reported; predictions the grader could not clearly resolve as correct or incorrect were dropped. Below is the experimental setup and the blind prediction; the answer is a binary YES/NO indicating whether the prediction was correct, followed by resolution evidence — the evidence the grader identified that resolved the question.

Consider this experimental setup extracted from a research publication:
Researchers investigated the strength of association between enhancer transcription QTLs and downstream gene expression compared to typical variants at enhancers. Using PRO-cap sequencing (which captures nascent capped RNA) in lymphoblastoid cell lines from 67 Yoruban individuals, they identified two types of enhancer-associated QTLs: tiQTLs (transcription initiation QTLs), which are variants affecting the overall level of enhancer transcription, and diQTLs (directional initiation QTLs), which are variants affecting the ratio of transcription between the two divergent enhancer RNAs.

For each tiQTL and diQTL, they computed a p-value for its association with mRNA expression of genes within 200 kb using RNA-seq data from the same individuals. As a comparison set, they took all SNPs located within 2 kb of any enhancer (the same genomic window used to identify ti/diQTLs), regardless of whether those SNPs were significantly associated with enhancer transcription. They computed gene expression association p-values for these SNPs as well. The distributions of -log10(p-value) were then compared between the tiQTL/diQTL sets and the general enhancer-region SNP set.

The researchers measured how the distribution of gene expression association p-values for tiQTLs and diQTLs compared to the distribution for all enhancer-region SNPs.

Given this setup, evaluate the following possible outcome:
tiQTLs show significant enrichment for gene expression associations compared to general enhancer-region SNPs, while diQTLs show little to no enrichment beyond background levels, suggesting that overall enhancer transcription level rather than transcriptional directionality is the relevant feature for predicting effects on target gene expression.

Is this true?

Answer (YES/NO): NO